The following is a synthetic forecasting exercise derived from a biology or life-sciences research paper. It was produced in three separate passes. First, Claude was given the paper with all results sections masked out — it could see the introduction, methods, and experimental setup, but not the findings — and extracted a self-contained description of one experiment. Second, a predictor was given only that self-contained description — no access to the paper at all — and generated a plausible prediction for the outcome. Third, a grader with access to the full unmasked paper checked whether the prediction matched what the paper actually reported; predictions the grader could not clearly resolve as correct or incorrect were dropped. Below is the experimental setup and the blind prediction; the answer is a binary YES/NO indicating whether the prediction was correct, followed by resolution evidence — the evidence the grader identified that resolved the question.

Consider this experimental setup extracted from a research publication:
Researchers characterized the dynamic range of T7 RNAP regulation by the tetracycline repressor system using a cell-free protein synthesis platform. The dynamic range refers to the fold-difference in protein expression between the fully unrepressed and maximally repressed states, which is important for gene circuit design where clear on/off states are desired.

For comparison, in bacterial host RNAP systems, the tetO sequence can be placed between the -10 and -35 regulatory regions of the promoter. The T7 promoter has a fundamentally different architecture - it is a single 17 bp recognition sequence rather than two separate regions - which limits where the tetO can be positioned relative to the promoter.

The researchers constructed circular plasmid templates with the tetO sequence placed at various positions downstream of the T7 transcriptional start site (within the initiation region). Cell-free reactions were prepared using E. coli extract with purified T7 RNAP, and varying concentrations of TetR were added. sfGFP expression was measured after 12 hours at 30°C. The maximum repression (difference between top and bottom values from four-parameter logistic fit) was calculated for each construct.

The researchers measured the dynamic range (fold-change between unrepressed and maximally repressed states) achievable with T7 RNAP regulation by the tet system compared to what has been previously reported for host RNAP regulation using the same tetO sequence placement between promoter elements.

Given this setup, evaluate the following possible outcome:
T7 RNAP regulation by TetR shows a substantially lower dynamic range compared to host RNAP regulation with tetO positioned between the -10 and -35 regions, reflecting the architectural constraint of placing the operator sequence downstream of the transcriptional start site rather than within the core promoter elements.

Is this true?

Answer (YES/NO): YES